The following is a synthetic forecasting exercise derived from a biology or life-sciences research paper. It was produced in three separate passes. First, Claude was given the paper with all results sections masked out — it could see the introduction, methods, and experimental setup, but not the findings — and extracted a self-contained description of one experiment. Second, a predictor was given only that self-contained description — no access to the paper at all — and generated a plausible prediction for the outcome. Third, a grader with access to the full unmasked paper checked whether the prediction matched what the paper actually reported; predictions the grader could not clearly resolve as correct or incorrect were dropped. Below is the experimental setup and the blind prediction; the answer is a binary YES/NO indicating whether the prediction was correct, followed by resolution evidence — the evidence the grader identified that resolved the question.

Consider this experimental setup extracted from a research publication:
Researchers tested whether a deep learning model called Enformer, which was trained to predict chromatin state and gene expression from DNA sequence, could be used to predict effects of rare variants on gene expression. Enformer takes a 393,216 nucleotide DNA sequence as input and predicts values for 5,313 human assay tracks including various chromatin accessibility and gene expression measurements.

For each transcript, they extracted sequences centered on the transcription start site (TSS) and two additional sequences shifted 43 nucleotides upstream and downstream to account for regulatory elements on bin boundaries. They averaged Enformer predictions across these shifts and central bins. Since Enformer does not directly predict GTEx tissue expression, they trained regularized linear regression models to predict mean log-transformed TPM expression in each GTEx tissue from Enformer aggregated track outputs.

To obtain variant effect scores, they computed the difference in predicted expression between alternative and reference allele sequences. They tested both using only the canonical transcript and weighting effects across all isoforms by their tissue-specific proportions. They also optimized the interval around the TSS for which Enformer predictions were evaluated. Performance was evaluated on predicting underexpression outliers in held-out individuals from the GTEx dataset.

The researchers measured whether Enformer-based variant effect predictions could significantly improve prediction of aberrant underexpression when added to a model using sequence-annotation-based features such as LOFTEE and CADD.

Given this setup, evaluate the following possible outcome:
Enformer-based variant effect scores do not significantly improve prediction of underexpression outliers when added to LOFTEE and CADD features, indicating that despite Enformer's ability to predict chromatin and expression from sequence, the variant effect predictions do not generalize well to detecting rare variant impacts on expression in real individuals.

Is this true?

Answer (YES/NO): NO